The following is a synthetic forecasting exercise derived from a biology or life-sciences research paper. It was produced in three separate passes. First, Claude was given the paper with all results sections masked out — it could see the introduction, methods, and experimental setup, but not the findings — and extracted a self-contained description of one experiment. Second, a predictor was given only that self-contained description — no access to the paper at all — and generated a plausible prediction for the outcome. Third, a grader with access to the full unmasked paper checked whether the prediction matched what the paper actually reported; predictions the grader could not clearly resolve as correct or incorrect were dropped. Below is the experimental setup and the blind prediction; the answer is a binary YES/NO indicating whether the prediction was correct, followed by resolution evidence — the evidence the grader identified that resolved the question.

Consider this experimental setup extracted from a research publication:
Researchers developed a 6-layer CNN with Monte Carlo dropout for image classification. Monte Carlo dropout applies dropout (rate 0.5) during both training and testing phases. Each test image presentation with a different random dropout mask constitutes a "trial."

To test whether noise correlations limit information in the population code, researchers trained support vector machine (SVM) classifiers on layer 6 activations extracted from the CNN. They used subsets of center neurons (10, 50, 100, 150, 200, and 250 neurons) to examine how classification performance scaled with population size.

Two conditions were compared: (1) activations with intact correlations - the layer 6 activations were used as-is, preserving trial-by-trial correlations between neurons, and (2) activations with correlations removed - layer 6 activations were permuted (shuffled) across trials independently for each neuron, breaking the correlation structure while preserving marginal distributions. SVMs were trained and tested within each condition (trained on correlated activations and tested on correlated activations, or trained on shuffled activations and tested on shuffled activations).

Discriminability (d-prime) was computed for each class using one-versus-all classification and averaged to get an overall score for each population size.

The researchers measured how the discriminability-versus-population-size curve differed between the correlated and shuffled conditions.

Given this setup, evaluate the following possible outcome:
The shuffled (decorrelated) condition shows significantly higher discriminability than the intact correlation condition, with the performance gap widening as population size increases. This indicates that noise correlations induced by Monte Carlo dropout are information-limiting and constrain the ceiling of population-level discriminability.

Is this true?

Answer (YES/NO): YES